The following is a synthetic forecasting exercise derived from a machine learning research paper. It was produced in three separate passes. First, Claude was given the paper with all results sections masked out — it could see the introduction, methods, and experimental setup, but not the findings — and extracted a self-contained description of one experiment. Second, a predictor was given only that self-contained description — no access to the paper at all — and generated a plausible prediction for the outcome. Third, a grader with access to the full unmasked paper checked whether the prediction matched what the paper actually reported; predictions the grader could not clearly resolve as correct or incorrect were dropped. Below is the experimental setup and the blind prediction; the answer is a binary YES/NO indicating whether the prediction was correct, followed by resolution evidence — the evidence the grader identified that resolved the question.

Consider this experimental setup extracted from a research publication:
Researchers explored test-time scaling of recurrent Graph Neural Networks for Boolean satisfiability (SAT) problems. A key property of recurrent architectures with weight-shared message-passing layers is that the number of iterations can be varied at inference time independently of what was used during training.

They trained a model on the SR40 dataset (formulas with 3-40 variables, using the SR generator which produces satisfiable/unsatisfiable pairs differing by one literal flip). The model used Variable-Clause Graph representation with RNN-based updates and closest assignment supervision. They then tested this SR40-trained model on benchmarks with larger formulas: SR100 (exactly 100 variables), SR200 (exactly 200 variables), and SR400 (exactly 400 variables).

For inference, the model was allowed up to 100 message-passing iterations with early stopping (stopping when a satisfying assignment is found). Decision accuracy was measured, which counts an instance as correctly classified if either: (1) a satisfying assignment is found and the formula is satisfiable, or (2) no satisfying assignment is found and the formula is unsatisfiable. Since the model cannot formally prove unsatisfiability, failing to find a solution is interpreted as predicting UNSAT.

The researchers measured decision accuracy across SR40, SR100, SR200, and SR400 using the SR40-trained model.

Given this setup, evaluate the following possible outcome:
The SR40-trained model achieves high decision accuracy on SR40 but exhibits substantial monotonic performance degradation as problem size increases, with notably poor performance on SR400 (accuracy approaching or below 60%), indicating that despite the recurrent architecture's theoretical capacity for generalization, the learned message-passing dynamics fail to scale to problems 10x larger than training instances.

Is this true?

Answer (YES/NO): YES